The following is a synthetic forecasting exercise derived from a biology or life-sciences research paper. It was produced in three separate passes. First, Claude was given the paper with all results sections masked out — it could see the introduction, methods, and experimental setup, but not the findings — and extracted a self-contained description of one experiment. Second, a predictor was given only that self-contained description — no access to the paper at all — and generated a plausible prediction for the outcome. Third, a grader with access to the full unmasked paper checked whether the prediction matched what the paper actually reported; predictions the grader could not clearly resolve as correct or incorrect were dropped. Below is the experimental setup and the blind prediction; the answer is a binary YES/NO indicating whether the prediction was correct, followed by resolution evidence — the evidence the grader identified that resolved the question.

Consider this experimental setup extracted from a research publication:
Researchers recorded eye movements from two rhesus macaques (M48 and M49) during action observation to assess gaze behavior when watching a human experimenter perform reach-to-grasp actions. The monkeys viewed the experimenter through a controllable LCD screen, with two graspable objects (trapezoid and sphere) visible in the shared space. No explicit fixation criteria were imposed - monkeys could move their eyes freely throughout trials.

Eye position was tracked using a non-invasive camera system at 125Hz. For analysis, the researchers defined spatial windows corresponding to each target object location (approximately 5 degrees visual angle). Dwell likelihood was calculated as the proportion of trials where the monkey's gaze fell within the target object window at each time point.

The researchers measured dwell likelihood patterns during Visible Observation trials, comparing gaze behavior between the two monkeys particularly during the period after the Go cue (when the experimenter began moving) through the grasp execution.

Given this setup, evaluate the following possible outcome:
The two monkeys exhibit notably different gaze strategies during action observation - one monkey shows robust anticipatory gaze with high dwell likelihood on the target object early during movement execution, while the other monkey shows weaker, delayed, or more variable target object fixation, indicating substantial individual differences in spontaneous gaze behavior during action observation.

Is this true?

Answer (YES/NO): YES